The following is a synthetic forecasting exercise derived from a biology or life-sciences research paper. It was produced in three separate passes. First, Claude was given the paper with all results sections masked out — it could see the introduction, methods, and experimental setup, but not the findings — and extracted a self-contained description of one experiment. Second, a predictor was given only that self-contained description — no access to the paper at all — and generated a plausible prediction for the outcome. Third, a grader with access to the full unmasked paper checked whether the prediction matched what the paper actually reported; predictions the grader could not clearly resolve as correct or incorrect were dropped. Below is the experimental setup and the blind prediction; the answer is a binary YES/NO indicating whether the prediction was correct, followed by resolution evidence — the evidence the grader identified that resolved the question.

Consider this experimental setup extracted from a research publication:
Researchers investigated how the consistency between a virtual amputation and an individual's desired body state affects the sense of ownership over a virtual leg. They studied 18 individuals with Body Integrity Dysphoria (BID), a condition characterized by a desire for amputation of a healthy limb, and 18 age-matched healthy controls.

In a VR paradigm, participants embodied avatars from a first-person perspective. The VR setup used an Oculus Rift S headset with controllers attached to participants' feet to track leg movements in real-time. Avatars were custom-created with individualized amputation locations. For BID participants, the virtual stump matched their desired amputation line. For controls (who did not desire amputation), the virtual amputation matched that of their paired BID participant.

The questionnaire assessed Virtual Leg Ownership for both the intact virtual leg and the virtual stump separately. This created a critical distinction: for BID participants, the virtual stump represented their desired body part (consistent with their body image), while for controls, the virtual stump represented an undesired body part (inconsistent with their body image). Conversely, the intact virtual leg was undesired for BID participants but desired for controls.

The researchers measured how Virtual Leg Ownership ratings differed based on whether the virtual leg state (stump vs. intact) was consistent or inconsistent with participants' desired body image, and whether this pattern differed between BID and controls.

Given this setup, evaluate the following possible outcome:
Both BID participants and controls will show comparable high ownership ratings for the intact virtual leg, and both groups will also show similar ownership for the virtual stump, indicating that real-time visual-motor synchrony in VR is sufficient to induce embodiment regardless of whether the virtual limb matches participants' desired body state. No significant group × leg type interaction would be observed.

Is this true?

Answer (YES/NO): NO